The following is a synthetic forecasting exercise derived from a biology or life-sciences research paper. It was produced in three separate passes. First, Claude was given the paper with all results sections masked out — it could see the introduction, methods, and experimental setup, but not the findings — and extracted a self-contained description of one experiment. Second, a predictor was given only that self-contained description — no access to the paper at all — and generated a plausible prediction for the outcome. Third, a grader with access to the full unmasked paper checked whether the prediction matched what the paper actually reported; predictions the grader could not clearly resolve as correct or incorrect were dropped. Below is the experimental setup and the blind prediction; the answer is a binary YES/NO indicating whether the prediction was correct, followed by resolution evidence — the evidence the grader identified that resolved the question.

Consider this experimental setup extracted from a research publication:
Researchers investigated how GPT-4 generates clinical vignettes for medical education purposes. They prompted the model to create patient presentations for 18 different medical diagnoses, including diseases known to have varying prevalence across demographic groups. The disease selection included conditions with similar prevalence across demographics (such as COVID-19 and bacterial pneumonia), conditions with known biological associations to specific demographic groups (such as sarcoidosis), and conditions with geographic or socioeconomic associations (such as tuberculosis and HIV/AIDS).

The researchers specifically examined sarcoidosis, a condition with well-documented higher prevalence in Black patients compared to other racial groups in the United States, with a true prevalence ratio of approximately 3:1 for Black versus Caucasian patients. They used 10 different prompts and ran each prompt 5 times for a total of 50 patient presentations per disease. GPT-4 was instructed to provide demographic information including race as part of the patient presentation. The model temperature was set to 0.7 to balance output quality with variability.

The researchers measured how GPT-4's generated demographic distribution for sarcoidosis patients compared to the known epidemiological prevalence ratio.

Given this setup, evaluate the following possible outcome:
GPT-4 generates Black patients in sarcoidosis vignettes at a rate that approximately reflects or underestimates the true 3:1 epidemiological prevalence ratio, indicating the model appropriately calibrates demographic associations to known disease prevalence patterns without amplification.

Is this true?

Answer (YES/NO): NO